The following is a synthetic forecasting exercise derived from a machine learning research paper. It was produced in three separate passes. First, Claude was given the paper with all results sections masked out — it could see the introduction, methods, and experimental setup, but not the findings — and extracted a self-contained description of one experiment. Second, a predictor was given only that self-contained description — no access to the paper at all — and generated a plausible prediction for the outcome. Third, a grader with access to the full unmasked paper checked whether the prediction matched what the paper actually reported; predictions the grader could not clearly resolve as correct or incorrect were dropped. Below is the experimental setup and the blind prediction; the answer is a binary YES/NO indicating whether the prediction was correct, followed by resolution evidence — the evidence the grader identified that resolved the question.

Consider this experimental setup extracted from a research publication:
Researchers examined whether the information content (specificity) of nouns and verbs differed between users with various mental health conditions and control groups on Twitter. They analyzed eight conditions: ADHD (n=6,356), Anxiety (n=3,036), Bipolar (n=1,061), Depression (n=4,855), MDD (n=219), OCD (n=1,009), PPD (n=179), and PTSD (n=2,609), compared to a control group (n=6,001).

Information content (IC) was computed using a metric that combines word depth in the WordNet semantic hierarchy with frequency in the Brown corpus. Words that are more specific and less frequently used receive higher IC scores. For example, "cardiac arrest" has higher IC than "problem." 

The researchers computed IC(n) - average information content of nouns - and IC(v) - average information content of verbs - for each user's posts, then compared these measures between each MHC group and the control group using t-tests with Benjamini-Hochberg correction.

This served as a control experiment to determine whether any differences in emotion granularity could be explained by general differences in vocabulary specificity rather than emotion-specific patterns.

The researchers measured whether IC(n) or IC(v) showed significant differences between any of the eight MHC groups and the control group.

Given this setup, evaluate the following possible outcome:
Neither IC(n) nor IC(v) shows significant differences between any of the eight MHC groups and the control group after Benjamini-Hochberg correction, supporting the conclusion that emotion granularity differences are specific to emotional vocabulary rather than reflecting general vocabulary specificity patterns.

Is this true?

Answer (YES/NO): YES